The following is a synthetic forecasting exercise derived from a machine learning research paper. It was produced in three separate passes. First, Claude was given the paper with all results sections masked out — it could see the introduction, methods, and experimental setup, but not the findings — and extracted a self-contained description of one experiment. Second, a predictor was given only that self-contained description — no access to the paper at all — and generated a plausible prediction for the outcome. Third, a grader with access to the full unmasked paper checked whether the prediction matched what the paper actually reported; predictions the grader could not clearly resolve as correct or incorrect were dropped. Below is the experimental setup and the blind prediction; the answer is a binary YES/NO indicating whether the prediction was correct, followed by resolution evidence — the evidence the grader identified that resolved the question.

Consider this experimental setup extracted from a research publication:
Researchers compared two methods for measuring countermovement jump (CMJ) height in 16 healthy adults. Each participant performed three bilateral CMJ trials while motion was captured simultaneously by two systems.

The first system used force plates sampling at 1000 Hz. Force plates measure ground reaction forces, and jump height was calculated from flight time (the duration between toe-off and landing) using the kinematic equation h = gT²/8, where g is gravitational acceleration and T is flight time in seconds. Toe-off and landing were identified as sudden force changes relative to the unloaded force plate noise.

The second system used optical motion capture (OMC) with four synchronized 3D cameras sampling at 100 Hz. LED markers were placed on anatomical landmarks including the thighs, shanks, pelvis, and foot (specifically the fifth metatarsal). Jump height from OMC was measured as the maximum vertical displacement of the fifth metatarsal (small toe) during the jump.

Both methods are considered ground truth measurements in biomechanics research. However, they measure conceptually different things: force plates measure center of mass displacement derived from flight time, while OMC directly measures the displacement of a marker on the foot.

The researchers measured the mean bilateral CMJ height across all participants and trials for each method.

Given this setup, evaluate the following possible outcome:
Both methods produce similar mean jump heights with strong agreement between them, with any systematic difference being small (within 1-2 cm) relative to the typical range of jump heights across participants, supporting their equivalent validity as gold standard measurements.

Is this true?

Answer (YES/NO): NO